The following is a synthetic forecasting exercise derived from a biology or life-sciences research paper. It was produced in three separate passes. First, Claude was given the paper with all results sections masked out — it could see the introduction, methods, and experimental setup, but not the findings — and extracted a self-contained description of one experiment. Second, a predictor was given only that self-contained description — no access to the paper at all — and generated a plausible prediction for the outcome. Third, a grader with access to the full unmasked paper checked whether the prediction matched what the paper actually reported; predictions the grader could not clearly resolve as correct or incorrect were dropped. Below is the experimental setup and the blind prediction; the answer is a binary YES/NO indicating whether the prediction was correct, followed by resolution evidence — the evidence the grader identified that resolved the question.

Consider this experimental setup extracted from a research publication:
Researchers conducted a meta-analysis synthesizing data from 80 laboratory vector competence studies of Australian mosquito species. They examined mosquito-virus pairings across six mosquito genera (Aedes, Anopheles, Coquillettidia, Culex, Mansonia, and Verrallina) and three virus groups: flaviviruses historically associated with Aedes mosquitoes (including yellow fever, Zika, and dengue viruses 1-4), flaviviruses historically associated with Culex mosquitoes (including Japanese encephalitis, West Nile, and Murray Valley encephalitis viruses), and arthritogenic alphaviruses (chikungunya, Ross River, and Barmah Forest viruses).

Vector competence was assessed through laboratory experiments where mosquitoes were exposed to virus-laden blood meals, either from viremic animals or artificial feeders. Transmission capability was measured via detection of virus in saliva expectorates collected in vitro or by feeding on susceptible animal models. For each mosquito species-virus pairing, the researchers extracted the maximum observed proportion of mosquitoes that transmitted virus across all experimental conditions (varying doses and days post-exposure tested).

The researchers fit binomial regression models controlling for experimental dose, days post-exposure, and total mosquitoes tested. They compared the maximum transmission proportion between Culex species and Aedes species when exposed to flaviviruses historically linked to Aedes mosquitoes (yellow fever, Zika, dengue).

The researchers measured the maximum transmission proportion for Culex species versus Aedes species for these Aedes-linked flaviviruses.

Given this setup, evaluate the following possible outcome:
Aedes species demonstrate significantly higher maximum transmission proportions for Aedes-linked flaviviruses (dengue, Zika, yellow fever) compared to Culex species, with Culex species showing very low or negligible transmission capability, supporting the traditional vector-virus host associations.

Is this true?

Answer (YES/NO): YES